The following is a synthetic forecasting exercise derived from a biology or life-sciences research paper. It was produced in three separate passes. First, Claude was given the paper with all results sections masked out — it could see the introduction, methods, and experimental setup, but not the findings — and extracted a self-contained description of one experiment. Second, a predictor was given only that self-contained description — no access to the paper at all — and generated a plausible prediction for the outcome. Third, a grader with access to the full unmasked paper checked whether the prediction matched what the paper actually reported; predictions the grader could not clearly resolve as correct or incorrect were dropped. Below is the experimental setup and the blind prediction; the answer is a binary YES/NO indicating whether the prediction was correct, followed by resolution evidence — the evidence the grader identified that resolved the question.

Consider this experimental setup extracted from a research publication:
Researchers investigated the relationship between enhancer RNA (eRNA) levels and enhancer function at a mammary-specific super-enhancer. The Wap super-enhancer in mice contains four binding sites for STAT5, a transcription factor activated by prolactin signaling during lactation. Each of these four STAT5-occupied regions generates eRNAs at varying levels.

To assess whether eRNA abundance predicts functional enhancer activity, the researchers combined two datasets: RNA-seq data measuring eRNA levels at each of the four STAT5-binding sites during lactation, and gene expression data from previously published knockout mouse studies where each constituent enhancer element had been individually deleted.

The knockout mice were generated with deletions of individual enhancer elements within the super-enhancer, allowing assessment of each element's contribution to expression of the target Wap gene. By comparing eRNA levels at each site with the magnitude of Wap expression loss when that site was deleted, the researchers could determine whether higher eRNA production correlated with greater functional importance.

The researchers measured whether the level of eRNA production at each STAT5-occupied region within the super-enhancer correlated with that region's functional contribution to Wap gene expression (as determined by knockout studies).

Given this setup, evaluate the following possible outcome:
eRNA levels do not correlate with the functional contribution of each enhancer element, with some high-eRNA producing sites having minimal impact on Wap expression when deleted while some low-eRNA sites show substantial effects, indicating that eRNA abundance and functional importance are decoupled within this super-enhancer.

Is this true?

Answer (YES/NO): YES